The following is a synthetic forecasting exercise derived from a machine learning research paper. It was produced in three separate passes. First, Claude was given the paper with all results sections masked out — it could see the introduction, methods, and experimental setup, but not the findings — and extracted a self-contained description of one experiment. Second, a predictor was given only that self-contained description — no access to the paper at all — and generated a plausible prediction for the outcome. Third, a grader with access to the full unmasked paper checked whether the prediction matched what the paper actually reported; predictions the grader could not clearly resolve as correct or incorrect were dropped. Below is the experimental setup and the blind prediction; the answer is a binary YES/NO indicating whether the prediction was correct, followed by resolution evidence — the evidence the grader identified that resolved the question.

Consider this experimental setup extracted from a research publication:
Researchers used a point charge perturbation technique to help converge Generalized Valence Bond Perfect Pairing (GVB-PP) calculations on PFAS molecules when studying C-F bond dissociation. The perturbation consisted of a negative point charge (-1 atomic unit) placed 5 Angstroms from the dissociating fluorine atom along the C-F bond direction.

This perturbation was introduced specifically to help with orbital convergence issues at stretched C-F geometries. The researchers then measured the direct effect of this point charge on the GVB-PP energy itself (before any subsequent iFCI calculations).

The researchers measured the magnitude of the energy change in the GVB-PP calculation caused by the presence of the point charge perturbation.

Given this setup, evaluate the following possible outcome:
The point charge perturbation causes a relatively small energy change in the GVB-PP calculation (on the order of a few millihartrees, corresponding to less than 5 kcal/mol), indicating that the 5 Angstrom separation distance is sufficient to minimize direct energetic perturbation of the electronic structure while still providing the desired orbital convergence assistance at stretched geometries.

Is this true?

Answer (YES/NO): YES